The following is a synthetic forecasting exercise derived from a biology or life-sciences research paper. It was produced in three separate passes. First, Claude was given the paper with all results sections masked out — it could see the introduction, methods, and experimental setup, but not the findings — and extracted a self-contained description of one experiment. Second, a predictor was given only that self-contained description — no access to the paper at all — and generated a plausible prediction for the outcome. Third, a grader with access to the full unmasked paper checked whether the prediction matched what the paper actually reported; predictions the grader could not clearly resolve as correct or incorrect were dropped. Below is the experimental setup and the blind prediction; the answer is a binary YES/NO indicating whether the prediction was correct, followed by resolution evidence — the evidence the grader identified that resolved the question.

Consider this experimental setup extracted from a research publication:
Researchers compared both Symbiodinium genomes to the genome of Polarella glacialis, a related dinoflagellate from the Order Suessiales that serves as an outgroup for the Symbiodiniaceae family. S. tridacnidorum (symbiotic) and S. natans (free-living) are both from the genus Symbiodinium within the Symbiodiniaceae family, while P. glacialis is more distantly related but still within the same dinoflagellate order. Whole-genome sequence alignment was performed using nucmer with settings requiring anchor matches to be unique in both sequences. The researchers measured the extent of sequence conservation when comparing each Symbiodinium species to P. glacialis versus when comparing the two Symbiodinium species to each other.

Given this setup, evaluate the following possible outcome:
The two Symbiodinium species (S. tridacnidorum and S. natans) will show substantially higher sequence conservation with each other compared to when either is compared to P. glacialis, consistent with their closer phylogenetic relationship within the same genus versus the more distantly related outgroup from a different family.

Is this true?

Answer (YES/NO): NO